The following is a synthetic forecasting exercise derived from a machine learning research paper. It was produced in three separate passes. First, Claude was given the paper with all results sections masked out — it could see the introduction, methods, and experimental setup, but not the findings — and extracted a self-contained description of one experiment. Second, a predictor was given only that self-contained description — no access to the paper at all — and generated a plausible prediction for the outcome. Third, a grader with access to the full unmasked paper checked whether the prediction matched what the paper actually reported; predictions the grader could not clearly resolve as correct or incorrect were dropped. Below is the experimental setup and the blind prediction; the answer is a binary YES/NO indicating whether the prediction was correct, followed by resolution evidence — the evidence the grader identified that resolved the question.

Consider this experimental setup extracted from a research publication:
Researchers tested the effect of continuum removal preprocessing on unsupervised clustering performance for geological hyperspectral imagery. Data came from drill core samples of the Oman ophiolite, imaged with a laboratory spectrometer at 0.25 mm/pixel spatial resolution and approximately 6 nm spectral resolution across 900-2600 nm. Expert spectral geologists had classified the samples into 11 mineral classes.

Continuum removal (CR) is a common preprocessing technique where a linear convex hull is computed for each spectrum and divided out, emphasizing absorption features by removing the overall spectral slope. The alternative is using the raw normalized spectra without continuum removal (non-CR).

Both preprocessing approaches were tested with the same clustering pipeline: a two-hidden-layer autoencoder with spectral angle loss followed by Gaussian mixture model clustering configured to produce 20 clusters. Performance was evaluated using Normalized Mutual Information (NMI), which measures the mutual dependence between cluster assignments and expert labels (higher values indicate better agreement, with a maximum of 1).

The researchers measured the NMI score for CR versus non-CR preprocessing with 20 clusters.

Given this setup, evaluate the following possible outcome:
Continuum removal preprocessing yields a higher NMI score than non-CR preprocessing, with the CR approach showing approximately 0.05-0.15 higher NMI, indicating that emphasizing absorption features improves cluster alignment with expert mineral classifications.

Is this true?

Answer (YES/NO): NO